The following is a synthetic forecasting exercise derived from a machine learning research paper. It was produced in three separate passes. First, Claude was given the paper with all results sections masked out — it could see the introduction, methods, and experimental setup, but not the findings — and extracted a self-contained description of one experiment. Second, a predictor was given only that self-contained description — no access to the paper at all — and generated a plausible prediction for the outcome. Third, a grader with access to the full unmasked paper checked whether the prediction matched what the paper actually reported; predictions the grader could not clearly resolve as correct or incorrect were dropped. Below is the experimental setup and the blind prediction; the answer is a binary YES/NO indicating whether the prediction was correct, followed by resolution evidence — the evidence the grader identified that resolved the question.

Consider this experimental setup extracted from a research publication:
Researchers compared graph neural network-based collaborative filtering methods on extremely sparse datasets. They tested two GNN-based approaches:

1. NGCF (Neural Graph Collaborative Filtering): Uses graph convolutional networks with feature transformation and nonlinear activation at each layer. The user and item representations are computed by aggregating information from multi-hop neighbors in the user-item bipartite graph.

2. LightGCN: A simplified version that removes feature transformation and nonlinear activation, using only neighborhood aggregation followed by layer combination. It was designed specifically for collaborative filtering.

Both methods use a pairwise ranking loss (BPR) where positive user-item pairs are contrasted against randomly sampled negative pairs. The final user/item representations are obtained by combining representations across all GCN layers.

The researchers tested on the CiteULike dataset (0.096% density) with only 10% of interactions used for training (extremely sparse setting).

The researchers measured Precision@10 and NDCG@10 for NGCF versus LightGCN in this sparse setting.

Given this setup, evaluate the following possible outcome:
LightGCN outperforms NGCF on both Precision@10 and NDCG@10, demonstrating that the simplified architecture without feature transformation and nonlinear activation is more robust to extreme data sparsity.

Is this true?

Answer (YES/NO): YES